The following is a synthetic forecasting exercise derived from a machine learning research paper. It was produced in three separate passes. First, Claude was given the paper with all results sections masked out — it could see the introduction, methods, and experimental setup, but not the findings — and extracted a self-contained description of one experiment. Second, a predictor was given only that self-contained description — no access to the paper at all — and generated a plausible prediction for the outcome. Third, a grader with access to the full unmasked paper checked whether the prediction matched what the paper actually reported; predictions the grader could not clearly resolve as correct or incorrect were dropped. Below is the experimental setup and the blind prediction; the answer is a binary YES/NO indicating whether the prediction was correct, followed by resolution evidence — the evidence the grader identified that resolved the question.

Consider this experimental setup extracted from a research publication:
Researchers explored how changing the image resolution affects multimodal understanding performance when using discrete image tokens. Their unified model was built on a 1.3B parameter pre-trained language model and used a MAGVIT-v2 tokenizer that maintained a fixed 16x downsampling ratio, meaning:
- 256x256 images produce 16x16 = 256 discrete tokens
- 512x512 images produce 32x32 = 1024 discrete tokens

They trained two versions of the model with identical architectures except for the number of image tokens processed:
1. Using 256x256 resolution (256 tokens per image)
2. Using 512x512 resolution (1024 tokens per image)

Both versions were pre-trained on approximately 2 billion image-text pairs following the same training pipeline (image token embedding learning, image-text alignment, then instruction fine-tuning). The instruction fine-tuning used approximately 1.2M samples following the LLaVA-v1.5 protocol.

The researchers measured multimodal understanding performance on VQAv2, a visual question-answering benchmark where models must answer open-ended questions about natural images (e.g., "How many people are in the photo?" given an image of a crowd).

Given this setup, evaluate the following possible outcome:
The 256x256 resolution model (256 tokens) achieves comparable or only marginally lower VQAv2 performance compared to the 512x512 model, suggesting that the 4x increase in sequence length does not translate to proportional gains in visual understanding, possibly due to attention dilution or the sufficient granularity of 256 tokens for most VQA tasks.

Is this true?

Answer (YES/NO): NO